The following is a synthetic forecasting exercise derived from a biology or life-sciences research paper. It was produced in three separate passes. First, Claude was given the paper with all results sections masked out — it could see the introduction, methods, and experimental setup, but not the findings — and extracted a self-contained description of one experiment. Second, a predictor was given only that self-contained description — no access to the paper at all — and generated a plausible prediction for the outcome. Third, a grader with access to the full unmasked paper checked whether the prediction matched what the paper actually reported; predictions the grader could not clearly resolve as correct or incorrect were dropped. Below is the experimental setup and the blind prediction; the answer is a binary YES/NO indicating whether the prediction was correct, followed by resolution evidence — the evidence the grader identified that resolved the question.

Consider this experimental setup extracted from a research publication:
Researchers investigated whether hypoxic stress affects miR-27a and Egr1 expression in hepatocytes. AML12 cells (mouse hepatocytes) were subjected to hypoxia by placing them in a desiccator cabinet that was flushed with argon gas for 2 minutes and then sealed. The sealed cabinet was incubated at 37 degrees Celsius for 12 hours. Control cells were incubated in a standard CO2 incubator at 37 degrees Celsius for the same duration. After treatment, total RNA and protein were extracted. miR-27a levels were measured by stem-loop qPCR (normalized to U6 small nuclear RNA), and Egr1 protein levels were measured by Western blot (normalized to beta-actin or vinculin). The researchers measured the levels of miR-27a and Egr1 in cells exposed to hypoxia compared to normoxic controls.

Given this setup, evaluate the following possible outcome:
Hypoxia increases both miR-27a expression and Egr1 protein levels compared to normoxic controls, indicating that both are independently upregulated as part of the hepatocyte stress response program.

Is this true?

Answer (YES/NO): NO